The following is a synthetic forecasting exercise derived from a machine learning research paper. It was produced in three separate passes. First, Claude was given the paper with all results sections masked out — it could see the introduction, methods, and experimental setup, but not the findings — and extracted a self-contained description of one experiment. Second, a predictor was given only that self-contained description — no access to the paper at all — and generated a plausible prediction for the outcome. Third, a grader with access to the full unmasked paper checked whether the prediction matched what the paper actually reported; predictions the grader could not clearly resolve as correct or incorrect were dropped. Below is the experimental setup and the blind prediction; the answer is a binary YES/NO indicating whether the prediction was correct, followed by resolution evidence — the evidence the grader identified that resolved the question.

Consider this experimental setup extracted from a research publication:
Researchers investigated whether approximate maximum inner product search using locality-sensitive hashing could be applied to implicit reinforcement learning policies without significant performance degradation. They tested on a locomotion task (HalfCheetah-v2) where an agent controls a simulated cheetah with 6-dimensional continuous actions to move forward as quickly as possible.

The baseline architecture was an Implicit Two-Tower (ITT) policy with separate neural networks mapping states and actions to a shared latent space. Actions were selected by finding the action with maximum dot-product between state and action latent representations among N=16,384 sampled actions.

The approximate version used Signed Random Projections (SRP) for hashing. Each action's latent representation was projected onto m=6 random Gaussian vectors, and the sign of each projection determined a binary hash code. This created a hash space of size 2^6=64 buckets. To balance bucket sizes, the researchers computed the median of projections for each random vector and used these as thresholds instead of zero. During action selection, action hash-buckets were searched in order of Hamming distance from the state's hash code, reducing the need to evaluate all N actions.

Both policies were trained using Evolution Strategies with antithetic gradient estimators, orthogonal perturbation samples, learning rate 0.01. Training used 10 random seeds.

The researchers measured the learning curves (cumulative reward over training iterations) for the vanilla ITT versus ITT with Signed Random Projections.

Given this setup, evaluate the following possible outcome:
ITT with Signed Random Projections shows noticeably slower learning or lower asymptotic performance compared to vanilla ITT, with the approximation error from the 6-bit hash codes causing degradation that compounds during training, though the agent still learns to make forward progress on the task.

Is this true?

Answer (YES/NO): NO